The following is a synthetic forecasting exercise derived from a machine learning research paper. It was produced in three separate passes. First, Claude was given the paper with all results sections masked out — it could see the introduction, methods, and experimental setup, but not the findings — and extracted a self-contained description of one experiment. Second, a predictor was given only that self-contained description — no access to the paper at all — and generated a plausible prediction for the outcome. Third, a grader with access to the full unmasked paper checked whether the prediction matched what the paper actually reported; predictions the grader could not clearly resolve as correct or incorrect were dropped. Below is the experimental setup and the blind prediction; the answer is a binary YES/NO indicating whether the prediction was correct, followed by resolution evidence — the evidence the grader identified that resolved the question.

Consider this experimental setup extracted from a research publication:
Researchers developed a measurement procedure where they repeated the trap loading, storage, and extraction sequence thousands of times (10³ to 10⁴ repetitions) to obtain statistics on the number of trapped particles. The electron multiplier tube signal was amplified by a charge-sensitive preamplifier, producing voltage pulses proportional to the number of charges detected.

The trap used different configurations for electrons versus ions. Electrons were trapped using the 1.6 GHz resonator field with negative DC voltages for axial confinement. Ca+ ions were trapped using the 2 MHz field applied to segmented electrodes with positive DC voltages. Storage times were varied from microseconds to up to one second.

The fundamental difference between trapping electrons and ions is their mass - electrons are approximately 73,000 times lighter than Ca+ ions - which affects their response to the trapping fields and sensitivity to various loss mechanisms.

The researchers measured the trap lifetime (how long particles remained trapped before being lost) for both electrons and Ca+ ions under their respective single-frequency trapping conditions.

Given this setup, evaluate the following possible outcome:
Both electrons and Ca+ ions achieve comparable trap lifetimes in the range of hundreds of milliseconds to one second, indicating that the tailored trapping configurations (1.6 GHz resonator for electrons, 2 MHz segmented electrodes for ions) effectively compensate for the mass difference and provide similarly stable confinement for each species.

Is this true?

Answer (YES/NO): NO